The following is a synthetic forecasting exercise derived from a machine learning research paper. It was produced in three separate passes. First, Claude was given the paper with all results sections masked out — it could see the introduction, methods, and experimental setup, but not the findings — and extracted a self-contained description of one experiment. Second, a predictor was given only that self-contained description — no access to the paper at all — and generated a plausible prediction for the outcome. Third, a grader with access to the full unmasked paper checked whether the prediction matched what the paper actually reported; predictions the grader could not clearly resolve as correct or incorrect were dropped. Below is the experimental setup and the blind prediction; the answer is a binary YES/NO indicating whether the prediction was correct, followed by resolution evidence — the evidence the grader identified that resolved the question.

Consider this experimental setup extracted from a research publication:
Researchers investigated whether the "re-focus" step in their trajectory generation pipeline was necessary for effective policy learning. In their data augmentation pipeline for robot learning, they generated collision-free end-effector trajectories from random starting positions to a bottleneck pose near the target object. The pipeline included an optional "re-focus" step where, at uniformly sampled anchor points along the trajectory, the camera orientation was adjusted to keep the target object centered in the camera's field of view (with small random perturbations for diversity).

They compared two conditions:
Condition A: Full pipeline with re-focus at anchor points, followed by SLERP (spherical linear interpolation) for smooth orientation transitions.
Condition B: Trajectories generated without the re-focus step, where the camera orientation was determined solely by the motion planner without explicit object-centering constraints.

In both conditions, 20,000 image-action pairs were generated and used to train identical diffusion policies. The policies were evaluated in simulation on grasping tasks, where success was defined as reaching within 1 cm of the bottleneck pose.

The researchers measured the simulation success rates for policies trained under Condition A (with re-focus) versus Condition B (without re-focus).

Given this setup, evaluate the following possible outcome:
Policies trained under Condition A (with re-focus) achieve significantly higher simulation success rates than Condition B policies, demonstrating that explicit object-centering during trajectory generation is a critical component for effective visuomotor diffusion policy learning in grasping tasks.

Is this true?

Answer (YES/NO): NO